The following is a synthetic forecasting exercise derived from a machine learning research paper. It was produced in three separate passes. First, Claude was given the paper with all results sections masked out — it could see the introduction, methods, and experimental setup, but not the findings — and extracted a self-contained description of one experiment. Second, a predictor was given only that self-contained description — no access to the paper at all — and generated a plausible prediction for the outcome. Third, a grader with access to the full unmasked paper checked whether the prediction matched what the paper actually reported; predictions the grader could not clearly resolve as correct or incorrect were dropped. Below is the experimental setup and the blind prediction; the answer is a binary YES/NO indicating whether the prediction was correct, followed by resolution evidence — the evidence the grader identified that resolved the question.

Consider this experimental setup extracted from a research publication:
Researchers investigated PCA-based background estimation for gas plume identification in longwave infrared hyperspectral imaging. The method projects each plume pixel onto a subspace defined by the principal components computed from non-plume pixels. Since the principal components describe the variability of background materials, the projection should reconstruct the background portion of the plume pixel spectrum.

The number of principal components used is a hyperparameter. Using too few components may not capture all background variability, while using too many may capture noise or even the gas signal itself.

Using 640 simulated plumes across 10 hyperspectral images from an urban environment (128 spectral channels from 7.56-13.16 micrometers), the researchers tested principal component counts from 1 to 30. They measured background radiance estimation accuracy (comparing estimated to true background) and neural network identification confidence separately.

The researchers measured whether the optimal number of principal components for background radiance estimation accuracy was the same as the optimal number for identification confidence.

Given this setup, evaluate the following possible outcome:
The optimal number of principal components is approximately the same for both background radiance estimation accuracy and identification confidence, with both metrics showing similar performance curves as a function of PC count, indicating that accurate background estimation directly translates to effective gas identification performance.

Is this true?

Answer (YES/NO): NO